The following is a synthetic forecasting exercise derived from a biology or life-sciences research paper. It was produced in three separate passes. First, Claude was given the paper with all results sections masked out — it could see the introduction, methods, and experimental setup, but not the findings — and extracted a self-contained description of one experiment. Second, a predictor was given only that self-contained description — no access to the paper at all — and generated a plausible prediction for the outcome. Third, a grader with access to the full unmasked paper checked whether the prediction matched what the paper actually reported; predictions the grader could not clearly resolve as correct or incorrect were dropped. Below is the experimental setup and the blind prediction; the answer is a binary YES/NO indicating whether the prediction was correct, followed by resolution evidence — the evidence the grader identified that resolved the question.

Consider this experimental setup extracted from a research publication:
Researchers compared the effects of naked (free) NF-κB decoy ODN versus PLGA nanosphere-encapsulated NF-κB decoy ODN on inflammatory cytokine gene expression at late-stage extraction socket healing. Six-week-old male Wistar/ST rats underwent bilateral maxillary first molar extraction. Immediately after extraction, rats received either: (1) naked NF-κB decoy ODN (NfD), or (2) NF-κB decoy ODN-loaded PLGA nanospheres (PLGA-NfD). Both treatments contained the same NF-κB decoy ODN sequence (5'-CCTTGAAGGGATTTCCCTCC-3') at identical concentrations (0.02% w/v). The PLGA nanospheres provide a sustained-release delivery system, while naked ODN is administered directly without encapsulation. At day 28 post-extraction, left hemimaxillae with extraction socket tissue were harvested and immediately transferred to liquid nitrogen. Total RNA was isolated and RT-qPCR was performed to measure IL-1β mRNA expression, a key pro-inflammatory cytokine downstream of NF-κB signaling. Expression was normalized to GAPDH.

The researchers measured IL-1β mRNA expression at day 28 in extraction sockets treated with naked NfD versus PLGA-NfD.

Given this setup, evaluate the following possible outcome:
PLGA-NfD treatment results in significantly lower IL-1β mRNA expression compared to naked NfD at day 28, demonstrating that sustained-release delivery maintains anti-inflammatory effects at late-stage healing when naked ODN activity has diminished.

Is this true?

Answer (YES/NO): NO